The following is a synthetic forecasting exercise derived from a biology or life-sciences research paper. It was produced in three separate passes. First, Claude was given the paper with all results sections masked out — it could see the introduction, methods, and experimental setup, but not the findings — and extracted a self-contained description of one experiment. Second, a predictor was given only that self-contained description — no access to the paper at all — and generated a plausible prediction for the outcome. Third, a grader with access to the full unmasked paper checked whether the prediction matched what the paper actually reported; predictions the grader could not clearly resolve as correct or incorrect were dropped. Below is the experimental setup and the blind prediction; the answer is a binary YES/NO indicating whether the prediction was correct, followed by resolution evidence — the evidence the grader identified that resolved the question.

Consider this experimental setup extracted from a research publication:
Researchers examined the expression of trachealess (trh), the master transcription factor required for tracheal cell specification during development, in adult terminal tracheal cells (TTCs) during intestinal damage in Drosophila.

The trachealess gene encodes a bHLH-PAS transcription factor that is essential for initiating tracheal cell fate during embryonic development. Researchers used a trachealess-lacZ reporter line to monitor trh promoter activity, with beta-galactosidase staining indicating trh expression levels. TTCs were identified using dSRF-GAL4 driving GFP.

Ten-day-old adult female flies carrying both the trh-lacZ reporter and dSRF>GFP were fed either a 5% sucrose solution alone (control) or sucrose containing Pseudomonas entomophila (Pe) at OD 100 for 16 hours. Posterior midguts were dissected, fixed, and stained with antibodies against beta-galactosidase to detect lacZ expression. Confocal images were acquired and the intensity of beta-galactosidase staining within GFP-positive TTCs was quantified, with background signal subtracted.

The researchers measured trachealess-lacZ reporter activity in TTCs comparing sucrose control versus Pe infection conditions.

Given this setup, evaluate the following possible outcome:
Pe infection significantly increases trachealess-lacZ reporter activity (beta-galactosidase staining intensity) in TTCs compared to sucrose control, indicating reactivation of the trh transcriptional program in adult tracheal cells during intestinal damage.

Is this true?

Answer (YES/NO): NO